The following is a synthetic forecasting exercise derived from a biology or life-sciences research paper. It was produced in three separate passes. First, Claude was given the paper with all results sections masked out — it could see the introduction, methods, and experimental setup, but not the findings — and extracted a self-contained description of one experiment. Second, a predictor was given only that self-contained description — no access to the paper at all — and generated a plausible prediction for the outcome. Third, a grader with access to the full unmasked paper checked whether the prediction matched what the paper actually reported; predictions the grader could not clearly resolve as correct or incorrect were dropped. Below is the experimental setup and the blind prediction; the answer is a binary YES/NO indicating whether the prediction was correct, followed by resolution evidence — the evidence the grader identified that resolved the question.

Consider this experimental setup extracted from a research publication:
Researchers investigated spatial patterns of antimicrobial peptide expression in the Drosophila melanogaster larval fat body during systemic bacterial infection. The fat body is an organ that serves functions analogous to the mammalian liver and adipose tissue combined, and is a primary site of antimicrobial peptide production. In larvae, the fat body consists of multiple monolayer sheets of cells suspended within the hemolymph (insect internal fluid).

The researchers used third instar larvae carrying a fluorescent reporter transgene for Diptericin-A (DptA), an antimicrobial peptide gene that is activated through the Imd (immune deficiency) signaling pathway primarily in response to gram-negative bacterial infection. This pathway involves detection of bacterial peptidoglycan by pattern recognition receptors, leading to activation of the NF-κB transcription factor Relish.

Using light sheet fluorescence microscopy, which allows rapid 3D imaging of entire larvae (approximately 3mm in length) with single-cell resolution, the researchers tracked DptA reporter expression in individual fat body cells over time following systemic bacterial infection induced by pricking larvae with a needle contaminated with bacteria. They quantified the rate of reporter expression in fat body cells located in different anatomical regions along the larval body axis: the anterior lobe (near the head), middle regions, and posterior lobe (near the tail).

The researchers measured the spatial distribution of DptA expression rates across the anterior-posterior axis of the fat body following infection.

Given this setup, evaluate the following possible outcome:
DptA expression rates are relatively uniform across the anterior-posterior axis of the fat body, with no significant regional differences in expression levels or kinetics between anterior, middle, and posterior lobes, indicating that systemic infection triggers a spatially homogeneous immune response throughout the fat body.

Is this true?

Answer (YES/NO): NO